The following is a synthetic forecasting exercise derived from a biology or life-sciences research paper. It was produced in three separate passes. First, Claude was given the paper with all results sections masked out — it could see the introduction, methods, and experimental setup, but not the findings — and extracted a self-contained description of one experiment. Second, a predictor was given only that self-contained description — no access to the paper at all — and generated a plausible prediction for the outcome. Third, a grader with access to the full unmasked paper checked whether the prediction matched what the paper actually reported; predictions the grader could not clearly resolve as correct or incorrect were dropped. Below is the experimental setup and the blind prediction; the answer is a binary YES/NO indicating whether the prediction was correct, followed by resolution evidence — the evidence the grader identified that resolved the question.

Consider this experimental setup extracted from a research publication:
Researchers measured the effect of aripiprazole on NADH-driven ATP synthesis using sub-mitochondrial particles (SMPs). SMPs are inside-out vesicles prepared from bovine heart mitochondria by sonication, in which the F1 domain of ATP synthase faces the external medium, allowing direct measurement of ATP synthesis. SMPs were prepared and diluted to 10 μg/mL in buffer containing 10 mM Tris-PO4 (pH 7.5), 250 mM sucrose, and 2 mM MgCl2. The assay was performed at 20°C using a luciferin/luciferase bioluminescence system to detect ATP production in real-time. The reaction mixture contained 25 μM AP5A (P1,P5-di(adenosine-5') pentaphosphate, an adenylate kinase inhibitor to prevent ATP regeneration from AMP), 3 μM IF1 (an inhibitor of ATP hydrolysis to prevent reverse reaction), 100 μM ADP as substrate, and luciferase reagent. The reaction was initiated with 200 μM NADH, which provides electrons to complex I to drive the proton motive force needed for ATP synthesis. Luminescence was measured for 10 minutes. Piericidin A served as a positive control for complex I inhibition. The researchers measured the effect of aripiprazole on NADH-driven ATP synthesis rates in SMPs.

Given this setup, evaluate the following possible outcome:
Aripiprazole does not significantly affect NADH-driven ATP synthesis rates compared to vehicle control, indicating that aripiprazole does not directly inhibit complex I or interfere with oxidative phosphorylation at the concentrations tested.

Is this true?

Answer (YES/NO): NO